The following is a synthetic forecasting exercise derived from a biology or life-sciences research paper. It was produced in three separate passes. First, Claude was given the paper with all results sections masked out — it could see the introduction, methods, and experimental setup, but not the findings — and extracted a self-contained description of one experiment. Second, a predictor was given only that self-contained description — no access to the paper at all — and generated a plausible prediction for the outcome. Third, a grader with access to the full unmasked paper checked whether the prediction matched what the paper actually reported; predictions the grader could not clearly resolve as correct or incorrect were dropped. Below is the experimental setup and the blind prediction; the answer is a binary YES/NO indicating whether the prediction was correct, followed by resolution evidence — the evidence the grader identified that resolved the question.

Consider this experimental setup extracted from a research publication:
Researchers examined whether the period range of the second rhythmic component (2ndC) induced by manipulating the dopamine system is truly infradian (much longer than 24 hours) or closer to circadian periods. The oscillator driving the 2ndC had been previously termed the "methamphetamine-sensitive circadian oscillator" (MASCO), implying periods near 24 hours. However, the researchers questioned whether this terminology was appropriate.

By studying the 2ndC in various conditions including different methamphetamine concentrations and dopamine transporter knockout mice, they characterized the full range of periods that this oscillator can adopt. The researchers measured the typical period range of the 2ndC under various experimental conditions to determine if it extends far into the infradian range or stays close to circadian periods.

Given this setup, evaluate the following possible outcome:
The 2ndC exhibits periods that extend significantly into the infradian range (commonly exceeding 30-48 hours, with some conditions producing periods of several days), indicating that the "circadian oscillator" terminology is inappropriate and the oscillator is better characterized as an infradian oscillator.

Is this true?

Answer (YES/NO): YES